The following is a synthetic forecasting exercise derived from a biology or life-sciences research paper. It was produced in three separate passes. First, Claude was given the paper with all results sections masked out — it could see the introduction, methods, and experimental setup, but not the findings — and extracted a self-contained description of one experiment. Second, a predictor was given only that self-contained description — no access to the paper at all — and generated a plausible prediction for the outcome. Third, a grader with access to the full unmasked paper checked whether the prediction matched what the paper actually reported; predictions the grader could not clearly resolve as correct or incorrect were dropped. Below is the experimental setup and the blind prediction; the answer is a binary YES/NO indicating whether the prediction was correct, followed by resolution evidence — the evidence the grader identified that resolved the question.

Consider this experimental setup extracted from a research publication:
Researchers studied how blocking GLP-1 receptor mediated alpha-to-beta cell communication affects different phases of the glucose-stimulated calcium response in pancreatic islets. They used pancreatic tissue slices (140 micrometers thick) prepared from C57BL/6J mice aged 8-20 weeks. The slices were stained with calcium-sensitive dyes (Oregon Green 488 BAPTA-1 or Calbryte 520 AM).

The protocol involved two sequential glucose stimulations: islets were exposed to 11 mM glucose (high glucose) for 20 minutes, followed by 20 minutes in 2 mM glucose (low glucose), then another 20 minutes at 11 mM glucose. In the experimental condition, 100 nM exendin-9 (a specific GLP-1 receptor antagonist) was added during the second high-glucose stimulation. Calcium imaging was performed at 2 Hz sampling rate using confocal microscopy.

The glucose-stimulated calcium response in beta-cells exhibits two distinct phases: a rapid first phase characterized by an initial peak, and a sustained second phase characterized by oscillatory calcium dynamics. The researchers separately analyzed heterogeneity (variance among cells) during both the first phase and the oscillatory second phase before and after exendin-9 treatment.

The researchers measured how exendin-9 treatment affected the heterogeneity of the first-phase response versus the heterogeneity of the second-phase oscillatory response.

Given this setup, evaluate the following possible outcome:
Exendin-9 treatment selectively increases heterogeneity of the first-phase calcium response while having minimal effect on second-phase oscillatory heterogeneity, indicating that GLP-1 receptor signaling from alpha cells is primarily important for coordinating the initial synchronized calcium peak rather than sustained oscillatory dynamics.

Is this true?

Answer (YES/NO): NO